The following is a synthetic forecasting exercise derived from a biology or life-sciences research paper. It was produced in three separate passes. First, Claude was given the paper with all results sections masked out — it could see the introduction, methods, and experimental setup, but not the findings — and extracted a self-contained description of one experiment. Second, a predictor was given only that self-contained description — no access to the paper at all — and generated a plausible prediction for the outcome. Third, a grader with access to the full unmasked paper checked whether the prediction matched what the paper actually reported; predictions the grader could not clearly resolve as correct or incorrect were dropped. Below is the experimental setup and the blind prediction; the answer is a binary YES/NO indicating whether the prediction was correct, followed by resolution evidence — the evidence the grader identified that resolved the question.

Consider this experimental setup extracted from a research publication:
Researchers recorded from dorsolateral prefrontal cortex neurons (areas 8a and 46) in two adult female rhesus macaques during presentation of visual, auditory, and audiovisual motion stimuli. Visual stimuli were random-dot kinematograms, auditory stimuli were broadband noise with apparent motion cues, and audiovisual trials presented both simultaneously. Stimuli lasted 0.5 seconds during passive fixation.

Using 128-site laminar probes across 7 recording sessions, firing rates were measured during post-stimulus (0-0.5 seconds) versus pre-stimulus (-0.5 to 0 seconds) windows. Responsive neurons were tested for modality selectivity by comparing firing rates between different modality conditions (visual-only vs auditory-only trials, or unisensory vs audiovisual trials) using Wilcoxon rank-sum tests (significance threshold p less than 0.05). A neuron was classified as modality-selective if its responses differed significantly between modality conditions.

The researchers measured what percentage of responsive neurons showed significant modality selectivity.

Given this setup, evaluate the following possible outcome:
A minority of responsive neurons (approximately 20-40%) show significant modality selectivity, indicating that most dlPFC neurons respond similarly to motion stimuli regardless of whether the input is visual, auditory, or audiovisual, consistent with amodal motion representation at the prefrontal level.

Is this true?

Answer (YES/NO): YES